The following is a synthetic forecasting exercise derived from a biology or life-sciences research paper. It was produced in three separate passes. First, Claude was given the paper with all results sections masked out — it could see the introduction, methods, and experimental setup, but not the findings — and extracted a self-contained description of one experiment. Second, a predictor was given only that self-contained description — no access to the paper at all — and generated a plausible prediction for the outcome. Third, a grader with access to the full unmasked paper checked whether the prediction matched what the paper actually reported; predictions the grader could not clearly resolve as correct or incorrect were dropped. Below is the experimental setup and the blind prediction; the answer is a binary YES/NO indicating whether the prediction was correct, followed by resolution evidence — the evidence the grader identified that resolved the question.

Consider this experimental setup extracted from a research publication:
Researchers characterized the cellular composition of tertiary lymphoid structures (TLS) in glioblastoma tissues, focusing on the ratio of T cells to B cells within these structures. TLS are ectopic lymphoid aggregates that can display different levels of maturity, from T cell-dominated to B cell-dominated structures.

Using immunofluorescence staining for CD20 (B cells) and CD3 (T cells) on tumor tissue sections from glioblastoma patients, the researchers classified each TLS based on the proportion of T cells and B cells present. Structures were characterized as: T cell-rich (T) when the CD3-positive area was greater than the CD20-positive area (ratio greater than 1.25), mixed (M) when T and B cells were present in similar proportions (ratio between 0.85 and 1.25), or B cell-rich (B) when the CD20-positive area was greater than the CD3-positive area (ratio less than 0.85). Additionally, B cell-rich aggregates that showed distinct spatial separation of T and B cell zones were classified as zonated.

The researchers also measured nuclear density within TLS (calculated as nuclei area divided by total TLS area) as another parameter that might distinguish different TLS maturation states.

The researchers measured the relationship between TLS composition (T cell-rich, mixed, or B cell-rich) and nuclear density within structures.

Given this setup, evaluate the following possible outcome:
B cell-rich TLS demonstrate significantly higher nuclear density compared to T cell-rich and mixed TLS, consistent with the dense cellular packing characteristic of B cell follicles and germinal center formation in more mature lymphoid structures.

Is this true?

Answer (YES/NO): NO